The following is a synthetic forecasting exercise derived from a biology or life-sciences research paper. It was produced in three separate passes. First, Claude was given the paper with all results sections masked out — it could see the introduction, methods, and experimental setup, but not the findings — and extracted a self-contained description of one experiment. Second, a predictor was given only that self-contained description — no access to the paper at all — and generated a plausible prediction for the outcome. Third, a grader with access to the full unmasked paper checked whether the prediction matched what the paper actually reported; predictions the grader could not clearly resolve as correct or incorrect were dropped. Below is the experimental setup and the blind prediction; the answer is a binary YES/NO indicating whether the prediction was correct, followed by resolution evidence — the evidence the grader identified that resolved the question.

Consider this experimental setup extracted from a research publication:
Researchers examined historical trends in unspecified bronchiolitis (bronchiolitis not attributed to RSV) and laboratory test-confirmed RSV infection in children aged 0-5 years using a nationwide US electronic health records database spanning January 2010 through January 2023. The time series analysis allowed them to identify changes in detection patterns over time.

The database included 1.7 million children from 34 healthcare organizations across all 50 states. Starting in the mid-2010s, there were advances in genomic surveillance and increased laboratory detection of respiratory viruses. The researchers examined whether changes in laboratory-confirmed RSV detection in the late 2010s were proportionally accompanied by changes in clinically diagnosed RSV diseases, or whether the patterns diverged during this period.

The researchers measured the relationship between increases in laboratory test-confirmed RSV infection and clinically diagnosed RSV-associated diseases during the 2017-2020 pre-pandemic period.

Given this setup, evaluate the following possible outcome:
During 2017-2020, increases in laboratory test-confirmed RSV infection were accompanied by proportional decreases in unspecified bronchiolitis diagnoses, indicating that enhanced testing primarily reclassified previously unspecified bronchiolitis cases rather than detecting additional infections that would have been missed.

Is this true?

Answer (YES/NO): NO